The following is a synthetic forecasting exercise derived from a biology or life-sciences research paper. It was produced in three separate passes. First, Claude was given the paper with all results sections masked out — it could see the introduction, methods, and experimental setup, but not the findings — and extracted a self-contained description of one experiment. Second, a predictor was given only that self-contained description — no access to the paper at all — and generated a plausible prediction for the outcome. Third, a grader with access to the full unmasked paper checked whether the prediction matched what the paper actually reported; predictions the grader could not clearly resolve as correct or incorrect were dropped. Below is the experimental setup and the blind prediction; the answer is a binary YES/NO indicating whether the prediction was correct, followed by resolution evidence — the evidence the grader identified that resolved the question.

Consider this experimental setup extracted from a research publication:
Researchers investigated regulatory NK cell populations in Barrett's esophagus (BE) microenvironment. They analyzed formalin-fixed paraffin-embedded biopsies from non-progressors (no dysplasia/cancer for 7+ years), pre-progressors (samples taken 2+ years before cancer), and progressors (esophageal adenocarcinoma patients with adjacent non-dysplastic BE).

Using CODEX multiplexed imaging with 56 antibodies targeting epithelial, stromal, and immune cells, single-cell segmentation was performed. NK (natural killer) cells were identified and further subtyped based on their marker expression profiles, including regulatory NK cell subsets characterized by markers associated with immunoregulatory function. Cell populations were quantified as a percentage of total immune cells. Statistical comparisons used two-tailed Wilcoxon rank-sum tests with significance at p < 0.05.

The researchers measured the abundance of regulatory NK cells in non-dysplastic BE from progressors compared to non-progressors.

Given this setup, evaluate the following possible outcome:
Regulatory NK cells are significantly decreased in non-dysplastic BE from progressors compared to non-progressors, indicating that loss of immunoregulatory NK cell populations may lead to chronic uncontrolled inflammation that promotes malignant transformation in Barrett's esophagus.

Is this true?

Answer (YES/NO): NO